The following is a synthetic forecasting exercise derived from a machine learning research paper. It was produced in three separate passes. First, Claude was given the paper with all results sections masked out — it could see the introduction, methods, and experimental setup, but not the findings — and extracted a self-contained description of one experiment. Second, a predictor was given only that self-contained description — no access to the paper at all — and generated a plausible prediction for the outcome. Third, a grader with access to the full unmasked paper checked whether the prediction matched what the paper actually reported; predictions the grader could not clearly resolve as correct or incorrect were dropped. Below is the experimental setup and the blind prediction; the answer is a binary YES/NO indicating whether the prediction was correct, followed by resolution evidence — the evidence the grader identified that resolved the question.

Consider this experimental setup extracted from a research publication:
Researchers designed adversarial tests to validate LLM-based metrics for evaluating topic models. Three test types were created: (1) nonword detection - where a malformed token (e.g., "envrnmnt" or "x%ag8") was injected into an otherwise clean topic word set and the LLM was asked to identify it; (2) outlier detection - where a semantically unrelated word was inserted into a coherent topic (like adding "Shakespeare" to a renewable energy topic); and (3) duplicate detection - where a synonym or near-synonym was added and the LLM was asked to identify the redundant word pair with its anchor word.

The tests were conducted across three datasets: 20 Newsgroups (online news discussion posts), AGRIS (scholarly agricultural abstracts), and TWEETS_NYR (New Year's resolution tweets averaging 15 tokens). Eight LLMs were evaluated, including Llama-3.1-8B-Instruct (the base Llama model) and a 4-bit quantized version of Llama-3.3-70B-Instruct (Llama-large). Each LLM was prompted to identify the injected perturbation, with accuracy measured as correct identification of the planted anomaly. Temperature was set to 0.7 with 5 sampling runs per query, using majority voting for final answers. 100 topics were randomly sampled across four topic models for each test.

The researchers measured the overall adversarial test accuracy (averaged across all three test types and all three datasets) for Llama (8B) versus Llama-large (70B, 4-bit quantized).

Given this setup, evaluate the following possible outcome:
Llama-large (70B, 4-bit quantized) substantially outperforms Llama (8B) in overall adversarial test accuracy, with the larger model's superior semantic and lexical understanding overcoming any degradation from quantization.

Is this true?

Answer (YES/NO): YES